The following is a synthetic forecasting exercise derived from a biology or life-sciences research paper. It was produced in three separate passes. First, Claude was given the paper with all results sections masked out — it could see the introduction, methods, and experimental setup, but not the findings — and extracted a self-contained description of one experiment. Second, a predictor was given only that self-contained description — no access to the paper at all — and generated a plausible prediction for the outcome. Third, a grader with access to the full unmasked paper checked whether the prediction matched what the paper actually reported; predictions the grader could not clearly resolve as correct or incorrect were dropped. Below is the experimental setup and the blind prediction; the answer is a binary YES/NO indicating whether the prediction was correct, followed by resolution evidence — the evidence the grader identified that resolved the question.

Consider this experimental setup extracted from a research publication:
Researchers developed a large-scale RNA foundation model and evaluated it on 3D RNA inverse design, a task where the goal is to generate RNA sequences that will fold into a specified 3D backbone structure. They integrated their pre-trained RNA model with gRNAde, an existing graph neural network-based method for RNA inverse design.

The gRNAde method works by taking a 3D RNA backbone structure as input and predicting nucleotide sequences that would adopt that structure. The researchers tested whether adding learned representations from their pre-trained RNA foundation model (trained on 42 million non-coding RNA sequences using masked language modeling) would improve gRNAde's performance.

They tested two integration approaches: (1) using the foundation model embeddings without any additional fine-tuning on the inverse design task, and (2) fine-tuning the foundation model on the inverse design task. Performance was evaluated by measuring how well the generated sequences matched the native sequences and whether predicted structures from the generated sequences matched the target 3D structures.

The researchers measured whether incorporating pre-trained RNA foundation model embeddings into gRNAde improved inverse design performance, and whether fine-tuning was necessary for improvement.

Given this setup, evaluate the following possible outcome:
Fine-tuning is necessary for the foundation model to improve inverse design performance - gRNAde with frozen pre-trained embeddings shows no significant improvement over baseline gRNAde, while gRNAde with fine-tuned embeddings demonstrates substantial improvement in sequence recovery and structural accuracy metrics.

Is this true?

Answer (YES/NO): NO